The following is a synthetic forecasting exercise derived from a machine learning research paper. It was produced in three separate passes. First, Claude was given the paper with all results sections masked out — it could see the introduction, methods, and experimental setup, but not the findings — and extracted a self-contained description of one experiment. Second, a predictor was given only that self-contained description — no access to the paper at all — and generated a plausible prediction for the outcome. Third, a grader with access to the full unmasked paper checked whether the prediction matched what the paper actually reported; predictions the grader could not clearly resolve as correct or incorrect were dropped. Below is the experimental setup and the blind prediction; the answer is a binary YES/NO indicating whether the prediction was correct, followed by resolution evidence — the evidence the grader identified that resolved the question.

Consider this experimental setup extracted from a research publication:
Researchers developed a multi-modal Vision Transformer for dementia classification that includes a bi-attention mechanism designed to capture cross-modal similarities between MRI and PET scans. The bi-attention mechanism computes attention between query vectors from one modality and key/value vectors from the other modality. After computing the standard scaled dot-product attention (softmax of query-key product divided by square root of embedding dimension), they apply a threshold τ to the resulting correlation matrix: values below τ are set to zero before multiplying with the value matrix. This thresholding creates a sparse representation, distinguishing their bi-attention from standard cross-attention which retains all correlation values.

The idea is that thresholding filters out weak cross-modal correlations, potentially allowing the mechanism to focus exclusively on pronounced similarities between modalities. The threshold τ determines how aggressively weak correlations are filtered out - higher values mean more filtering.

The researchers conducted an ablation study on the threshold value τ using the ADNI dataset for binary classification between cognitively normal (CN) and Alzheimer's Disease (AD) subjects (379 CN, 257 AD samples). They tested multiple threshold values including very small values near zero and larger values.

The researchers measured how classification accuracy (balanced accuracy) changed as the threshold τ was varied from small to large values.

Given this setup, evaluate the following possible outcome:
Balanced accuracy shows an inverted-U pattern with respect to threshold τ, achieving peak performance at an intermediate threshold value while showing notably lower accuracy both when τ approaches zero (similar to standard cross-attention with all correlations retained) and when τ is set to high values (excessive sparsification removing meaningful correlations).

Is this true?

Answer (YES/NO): YES